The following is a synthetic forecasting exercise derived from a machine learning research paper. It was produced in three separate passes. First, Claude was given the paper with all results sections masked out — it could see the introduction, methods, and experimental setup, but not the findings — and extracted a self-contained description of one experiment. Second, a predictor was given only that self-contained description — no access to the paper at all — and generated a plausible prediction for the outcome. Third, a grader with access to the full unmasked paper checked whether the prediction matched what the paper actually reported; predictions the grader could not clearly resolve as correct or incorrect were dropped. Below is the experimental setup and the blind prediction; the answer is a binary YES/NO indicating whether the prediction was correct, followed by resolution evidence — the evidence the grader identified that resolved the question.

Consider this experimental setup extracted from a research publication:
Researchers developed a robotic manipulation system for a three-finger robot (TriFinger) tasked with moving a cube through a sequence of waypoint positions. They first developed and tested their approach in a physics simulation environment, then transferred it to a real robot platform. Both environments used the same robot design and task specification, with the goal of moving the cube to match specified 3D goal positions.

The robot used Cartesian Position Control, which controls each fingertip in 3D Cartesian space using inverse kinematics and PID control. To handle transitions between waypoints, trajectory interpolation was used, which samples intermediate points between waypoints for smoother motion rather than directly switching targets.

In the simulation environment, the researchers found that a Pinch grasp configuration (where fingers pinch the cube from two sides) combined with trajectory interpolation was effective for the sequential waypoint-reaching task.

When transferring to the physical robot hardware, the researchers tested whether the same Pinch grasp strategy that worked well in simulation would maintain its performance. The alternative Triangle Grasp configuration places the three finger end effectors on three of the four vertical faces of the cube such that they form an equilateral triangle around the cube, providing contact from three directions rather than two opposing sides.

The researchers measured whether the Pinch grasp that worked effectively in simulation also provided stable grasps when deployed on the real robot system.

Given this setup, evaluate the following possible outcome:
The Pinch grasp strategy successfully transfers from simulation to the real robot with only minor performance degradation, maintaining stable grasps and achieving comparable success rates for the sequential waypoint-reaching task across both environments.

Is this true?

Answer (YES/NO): NO